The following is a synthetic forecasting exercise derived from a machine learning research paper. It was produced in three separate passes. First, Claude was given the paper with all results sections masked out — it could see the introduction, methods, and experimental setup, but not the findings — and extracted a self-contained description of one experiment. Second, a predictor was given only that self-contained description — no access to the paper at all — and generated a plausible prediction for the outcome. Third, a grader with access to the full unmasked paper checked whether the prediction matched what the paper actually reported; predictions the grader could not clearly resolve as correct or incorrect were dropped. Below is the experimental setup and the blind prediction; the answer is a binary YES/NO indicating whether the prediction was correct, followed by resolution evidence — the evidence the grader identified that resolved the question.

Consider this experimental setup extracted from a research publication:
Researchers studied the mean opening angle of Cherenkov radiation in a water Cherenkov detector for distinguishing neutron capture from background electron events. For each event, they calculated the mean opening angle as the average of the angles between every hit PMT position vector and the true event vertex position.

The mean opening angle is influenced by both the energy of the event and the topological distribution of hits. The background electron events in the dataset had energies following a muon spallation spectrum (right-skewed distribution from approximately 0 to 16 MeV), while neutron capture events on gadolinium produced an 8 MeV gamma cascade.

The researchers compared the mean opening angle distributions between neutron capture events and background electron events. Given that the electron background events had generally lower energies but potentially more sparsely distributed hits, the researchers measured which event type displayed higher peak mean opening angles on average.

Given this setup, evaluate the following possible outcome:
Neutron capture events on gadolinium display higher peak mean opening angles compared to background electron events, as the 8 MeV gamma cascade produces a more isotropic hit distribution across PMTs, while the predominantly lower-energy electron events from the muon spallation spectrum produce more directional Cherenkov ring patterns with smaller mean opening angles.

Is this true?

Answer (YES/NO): YES